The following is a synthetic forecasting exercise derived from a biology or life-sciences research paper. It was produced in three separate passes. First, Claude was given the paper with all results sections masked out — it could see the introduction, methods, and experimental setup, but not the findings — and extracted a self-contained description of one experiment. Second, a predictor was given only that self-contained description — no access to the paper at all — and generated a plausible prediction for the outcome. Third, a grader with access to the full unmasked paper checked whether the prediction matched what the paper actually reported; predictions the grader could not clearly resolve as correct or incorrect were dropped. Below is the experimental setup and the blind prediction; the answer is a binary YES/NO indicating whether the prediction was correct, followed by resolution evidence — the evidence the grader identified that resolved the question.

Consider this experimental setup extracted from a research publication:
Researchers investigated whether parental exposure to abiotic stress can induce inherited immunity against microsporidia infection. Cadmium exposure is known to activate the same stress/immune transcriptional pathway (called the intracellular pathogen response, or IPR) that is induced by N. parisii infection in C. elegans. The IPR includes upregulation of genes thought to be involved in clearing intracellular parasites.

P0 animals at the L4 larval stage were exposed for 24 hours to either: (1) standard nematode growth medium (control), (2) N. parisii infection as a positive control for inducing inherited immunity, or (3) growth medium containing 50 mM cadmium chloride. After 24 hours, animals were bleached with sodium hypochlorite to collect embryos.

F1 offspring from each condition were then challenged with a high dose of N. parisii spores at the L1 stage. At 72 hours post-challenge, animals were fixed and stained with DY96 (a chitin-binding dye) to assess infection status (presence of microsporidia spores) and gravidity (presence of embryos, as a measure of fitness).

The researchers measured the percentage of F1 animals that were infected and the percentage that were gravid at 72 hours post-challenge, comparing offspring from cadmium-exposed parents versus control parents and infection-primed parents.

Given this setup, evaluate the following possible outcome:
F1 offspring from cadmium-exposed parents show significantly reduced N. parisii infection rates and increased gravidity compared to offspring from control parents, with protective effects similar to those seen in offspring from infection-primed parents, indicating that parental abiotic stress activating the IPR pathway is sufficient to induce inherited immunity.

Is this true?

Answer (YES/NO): YES